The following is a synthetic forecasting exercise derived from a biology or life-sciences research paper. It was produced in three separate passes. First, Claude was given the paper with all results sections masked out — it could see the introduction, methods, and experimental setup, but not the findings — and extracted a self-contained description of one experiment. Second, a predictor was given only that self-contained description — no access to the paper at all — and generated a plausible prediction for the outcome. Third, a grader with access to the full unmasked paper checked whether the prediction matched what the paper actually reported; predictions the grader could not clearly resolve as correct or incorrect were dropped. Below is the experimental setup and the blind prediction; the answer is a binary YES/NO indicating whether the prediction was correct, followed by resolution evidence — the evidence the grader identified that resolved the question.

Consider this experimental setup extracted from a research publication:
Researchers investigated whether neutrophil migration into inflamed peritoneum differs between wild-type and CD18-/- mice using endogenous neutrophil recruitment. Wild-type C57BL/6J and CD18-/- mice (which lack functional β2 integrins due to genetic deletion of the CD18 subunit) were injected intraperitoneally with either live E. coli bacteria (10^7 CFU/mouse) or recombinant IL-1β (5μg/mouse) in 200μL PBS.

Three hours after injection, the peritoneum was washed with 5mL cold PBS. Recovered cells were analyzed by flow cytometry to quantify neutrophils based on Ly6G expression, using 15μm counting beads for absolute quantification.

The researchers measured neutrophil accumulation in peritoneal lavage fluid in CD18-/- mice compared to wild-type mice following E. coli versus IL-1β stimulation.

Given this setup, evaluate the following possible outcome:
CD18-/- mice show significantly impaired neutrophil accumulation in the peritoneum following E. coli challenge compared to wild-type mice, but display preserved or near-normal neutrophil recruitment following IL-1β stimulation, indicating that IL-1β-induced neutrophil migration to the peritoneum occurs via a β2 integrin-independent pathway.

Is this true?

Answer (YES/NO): NO